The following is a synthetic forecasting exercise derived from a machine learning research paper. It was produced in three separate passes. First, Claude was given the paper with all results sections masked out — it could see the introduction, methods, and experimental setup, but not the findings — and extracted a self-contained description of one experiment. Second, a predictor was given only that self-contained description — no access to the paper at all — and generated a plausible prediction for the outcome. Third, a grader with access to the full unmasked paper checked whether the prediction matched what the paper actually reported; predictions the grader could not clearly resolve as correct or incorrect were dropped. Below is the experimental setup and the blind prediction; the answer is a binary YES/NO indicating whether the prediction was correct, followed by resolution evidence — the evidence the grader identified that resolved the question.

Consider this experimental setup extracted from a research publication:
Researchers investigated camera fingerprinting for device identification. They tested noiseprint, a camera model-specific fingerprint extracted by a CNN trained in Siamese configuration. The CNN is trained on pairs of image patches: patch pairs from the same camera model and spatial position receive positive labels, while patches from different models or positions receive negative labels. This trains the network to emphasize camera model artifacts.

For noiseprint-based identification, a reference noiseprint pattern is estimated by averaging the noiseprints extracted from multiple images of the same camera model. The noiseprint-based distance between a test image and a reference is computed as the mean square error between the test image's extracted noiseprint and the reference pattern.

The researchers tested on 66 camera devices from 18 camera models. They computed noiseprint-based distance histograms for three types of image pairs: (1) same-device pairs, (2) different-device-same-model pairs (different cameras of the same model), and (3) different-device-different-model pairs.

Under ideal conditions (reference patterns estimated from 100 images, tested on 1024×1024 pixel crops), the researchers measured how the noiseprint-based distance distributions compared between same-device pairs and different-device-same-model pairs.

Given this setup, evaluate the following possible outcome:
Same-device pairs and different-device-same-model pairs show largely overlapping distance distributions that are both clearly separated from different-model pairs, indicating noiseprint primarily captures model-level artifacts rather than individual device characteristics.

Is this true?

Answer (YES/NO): YES